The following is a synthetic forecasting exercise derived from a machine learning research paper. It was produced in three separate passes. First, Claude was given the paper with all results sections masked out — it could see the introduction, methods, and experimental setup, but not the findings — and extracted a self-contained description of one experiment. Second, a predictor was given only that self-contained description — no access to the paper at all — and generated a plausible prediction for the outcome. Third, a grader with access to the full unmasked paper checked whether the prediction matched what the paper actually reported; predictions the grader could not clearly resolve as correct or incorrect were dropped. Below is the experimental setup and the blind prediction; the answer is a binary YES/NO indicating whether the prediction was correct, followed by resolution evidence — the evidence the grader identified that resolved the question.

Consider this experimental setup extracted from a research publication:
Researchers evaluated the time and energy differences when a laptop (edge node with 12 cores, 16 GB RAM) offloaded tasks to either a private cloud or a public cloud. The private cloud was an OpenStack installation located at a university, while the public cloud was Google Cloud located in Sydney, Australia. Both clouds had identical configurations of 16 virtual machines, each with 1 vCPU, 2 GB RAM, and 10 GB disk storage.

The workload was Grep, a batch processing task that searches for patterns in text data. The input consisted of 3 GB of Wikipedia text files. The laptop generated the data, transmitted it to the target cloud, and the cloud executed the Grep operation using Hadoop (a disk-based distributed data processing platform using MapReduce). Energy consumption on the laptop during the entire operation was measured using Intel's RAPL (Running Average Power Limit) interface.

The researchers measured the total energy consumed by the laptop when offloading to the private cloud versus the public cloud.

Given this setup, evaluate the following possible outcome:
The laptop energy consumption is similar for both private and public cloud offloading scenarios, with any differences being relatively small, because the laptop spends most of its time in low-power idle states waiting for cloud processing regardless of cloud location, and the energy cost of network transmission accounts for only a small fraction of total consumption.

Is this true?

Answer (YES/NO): YES